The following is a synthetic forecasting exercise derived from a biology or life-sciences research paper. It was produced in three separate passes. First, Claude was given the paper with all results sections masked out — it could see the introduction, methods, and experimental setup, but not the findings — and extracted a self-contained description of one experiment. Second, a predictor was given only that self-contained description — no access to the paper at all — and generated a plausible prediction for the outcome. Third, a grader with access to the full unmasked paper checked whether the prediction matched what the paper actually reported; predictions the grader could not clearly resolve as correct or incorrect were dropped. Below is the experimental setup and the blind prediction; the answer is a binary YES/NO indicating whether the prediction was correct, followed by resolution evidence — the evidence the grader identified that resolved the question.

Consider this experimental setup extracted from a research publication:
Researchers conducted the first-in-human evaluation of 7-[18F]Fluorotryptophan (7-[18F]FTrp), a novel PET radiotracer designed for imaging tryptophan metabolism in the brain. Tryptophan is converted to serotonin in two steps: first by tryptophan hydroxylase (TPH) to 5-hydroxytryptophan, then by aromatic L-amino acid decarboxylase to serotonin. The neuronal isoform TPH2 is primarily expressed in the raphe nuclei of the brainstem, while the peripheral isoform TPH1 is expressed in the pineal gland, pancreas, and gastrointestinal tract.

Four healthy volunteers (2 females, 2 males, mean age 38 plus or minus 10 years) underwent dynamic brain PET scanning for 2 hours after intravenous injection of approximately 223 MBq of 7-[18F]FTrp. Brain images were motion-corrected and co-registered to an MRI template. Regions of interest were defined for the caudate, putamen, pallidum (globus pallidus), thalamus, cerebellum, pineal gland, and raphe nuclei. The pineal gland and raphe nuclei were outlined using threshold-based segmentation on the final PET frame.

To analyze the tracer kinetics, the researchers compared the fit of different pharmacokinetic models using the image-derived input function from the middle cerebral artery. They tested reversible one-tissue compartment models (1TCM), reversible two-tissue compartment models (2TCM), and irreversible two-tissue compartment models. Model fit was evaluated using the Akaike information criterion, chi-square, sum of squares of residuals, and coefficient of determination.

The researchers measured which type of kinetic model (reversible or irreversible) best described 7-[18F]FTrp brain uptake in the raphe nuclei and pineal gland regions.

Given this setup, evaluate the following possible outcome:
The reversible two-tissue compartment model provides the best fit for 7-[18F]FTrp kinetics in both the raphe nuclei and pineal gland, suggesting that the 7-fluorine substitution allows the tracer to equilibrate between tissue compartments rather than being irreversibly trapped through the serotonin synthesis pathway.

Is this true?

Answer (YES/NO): NO